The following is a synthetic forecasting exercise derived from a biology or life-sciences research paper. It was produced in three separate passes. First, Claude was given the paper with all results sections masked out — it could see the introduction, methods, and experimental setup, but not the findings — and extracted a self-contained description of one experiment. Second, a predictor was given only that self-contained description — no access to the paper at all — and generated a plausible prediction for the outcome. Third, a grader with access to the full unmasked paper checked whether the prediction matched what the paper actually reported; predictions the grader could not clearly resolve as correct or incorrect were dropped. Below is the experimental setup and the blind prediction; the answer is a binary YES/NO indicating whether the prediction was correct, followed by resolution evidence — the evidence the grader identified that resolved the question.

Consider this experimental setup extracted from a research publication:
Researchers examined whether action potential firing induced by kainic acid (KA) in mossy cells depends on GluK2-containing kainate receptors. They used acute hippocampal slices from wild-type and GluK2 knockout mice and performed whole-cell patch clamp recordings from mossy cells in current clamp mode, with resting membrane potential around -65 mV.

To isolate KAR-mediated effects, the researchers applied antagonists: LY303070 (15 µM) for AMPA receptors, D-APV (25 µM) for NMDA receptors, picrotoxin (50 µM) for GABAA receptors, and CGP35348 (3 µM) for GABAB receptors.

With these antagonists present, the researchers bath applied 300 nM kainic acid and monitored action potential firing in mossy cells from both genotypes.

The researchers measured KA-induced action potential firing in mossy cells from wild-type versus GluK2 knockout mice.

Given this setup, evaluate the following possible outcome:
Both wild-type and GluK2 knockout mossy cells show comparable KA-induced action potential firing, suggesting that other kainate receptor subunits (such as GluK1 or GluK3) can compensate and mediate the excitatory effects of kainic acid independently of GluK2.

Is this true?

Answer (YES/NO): NO